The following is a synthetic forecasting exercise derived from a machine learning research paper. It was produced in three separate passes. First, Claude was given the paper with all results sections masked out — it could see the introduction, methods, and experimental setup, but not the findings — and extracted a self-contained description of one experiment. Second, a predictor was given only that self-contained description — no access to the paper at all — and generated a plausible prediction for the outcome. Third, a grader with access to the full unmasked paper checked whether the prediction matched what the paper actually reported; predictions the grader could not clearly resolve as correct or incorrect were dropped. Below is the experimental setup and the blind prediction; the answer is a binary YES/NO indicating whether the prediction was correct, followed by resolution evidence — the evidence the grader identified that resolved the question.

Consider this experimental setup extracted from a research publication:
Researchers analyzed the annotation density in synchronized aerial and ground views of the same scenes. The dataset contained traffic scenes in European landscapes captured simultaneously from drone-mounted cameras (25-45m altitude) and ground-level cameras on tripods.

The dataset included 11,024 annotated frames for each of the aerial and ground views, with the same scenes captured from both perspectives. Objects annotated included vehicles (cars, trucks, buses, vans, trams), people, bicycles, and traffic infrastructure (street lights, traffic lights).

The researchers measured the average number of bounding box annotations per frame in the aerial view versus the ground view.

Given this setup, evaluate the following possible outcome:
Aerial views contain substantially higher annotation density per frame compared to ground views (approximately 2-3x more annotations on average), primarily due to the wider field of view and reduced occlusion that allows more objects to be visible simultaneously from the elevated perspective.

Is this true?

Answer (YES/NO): YES